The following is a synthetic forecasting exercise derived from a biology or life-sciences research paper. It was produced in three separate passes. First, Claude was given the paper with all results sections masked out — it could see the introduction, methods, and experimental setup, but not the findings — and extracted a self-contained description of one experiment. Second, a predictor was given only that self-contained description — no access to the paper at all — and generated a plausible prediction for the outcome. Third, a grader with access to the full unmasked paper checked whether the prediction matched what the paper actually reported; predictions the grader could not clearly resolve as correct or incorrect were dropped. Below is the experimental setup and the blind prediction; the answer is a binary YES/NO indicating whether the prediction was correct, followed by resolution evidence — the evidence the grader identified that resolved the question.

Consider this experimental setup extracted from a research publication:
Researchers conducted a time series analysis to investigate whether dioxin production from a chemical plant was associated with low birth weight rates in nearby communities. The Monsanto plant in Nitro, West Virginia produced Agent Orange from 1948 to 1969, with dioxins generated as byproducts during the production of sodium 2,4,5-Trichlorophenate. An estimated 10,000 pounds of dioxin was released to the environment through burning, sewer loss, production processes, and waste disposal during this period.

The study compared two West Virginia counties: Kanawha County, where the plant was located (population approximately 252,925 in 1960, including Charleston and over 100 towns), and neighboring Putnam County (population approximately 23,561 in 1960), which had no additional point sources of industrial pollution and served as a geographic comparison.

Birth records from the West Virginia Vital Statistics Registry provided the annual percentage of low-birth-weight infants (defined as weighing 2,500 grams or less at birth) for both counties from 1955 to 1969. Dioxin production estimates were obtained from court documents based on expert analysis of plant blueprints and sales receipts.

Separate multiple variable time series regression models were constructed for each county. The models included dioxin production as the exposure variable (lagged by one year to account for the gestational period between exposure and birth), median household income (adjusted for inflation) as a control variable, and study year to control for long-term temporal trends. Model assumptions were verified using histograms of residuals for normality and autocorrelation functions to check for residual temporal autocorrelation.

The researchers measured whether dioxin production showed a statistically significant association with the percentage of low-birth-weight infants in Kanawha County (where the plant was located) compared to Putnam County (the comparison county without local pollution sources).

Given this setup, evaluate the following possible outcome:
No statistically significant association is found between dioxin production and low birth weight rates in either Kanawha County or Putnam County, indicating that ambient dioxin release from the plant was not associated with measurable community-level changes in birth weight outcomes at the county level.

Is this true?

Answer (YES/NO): NO